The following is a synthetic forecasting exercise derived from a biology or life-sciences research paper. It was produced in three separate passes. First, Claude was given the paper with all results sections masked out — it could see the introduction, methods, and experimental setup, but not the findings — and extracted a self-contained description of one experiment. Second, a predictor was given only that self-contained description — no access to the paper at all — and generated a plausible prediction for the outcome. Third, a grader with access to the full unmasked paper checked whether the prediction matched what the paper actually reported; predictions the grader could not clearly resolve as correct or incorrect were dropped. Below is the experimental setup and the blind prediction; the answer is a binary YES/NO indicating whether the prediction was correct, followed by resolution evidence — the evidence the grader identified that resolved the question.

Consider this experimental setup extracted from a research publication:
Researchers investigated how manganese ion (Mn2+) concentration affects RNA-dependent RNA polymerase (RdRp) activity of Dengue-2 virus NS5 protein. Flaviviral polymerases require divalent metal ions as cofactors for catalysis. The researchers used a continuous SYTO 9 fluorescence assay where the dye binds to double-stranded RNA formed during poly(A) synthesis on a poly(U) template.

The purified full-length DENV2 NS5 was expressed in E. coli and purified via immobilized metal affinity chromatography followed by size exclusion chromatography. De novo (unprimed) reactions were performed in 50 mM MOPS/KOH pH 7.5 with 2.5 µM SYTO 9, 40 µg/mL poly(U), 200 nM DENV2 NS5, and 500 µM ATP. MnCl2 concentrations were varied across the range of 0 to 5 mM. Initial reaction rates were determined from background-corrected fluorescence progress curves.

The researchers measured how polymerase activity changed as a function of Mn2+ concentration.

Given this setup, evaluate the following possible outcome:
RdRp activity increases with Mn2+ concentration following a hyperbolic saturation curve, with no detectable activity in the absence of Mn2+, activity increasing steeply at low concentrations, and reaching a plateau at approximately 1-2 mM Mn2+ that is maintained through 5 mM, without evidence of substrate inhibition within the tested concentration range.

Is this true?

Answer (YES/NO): NO